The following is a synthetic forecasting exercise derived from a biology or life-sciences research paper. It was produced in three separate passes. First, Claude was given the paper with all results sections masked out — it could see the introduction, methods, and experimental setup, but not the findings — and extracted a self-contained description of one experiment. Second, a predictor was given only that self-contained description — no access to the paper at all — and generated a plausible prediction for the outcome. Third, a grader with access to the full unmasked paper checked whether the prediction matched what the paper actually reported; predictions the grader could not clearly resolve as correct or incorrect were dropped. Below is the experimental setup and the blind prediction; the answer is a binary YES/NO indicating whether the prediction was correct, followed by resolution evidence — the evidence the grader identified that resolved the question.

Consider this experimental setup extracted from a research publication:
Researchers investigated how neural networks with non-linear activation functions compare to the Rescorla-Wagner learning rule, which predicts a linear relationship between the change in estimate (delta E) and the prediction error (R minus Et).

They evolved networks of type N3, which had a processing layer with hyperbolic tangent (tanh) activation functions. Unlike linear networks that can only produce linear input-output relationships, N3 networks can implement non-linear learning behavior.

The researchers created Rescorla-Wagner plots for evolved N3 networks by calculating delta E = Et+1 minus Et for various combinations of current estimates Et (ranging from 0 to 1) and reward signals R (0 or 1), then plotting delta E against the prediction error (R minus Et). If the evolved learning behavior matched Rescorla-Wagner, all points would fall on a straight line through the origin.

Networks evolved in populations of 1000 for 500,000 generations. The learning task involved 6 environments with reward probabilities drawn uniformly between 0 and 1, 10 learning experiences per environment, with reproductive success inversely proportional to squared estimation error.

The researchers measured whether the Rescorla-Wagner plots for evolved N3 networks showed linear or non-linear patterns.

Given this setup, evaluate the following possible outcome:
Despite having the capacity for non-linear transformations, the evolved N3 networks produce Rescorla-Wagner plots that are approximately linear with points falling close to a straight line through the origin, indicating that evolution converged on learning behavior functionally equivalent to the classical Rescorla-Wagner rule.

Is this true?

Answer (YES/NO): NO